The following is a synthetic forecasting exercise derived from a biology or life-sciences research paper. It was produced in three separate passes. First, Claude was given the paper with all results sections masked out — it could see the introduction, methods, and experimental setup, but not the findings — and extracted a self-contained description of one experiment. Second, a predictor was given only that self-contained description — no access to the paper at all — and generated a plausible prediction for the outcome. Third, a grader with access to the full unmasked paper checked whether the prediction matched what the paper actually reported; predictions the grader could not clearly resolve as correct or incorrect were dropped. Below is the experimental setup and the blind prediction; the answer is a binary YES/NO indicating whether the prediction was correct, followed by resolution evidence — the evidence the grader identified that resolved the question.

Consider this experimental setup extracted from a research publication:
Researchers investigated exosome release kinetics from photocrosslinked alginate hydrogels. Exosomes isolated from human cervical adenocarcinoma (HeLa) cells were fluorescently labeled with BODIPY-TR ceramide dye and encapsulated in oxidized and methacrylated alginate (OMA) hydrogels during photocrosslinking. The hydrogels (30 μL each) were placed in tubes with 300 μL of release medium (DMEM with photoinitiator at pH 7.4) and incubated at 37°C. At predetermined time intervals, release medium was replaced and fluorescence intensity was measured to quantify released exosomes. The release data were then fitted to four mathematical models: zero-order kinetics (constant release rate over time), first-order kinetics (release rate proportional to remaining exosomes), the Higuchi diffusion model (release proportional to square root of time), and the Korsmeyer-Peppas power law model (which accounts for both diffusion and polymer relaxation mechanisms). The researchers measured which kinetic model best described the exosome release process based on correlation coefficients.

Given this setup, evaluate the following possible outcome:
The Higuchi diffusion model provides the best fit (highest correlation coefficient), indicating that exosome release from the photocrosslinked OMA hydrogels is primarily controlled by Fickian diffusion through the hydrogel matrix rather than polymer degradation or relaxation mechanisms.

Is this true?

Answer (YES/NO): NO